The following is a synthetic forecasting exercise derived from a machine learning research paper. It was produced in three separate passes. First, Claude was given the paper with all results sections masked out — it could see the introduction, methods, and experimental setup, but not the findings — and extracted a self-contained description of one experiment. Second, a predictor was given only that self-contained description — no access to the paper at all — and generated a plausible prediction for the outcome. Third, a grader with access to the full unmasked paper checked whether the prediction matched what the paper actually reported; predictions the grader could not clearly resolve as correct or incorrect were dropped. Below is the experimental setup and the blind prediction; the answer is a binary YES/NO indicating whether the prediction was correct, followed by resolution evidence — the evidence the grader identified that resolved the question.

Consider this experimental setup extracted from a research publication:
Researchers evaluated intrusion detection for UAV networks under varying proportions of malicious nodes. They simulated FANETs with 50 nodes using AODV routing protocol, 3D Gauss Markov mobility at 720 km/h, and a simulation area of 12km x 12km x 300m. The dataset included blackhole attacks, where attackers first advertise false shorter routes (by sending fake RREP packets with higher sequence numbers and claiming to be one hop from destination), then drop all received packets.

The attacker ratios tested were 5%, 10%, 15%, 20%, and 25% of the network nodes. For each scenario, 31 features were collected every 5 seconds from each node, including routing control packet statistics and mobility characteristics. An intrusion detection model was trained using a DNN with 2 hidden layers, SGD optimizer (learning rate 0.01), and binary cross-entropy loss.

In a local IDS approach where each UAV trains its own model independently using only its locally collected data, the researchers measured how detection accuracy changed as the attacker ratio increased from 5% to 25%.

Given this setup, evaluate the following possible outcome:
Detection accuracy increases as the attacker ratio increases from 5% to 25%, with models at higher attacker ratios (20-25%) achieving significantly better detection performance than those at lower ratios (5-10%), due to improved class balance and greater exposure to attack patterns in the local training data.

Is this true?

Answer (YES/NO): YES